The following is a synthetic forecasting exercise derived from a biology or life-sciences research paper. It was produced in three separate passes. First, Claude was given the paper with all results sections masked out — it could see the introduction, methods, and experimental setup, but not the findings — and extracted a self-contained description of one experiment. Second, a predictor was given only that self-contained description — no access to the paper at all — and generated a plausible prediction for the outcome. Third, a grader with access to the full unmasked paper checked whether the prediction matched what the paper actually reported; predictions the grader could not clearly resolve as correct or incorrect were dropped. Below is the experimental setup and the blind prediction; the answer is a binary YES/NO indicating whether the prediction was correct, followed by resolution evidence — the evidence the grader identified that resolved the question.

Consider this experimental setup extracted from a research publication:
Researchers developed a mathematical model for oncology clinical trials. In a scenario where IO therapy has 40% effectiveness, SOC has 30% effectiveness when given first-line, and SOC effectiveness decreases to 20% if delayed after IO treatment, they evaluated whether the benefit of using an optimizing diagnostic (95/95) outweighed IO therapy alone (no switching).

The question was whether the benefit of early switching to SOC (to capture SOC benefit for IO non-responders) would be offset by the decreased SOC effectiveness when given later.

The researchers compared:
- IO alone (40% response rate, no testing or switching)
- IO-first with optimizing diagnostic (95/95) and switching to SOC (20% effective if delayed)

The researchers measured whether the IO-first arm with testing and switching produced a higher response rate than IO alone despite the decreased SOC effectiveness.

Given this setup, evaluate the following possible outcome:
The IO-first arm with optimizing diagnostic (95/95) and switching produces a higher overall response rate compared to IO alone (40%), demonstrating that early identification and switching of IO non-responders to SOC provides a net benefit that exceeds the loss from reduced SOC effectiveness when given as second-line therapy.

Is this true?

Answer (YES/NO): YES